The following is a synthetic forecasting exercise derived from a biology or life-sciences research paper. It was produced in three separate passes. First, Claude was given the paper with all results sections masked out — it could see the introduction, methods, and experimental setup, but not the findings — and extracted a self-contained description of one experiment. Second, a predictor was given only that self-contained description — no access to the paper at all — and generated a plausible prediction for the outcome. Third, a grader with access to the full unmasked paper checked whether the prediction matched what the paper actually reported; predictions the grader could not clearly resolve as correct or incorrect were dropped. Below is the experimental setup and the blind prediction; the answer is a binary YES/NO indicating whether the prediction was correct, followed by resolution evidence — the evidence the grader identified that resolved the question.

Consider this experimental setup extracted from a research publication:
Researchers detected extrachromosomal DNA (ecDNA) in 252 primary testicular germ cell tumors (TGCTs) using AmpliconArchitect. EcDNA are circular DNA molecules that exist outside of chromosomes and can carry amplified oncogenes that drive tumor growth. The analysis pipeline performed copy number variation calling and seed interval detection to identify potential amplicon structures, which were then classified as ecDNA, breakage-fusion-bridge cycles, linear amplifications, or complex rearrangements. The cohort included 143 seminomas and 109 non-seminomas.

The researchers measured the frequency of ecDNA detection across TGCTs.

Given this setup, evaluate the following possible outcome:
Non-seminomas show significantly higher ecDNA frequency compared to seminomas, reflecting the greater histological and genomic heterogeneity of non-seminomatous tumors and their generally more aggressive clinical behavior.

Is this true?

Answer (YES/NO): NO